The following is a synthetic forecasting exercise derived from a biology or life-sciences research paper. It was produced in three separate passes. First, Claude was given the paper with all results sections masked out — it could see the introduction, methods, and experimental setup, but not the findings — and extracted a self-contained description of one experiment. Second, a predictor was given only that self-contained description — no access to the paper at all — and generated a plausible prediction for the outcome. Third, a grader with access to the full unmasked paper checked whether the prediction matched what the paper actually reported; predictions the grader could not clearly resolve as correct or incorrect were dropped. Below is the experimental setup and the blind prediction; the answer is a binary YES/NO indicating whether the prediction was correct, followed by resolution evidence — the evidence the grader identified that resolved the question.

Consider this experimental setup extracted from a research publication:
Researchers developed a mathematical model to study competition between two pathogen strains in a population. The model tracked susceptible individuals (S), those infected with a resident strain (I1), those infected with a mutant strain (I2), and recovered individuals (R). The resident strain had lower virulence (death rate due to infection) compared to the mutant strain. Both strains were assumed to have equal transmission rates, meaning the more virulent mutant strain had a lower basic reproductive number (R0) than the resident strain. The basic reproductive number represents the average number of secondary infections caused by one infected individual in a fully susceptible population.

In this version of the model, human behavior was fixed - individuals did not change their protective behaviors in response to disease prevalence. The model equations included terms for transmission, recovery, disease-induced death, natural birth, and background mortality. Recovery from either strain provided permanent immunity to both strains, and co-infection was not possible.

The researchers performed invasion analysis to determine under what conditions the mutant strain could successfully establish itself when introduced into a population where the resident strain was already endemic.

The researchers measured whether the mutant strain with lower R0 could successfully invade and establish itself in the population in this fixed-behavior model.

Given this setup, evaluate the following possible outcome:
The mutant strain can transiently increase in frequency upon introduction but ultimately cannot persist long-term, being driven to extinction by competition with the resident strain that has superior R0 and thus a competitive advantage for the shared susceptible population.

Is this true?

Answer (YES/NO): NO